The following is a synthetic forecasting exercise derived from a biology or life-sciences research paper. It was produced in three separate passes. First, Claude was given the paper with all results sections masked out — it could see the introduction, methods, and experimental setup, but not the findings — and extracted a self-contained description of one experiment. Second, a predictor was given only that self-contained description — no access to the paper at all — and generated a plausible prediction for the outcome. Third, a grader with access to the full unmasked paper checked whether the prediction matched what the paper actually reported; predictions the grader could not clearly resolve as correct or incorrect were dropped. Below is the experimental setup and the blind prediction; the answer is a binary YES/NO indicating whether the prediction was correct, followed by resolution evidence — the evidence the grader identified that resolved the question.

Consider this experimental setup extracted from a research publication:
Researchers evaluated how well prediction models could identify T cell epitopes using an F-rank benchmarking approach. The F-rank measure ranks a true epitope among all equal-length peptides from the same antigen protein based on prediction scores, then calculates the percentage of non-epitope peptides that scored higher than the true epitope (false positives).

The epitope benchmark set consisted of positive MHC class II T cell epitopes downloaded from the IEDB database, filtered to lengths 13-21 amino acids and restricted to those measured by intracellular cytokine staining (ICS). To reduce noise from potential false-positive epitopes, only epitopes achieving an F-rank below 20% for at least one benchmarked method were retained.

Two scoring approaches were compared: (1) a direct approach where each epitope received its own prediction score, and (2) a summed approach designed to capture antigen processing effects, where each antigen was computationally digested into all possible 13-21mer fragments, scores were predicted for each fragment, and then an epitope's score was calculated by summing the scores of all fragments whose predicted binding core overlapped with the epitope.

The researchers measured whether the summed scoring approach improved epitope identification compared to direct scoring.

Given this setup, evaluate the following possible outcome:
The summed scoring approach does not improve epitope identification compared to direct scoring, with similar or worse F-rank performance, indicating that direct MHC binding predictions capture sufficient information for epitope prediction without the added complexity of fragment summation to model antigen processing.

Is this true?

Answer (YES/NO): YES